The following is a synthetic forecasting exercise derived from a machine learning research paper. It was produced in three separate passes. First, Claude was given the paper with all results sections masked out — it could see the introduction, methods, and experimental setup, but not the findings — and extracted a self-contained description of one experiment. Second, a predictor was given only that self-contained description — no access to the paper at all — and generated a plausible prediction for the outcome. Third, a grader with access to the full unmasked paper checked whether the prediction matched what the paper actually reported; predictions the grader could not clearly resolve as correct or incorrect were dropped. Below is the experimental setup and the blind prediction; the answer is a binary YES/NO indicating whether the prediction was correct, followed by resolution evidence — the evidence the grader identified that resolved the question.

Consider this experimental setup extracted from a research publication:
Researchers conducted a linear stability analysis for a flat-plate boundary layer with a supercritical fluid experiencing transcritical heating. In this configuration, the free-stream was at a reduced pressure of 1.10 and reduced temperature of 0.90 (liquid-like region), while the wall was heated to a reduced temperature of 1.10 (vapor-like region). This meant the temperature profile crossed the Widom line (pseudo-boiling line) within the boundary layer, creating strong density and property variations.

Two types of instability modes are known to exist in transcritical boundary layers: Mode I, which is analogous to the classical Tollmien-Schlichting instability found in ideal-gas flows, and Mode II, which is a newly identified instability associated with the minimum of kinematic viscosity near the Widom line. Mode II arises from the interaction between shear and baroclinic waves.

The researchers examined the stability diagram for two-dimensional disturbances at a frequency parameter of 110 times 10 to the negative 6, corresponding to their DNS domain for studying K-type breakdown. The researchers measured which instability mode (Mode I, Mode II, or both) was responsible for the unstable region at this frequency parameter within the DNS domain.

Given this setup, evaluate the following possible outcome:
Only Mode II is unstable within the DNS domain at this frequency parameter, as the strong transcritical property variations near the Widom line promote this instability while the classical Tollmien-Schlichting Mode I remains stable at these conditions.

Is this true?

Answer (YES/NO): YES